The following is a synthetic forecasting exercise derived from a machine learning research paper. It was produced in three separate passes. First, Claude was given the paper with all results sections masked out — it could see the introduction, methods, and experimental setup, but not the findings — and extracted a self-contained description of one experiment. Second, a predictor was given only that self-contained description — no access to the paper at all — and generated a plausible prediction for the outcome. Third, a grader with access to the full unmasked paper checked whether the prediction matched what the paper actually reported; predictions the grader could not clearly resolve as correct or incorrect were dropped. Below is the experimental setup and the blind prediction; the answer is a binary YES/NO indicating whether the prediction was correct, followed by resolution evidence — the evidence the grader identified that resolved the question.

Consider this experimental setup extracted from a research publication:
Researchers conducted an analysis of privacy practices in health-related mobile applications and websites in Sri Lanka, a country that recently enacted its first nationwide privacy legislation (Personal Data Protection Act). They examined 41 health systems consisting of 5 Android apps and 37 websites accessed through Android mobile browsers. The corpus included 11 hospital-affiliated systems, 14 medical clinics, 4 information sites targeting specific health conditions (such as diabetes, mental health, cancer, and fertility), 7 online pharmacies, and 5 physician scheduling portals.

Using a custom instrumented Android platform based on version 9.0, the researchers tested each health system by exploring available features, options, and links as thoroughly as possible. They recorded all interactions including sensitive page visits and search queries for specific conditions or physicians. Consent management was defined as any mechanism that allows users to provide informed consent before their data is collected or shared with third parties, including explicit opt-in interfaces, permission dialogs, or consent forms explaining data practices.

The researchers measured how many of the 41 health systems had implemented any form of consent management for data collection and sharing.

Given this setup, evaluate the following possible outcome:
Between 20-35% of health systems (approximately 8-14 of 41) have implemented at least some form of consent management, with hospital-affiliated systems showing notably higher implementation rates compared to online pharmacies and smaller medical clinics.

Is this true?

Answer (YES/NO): NO